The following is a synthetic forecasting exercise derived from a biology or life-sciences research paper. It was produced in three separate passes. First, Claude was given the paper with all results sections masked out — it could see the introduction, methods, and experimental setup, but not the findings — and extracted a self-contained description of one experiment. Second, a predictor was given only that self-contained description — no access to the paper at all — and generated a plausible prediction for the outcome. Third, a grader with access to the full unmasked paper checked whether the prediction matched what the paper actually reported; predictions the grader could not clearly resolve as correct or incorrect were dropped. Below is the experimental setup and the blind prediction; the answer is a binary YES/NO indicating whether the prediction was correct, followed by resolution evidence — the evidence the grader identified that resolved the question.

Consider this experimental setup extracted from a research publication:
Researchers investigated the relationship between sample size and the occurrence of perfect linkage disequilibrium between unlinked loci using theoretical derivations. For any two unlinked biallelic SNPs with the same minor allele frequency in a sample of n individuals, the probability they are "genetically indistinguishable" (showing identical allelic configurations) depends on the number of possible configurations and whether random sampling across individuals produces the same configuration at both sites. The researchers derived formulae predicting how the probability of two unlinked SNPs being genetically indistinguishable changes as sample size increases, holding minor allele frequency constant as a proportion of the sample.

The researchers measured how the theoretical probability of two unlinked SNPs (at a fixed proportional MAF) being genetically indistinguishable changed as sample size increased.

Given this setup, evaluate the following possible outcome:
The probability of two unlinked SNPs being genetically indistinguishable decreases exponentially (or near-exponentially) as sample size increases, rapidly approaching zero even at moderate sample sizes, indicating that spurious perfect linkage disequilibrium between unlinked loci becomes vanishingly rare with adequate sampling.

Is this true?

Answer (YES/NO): YES